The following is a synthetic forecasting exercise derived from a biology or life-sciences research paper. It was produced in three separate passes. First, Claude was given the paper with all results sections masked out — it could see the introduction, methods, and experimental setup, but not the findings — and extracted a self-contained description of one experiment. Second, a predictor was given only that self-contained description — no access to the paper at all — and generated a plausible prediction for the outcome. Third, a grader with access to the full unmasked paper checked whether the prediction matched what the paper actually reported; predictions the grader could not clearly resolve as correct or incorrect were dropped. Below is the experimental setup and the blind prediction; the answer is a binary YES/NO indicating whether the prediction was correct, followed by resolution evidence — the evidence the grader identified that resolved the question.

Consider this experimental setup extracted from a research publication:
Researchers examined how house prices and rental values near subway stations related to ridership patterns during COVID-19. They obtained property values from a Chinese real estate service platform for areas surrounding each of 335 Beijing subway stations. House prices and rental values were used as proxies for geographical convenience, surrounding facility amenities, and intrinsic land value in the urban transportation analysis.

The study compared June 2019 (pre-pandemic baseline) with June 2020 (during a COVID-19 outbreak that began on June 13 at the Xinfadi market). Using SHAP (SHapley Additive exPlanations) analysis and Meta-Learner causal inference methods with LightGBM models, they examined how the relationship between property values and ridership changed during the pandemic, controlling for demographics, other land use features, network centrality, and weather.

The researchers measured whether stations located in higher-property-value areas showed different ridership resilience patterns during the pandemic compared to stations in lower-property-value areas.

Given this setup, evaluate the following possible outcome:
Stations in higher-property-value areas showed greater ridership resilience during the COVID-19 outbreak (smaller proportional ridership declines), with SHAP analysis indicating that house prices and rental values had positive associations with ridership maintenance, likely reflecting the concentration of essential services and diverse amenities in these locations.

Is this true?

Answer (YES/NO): NO